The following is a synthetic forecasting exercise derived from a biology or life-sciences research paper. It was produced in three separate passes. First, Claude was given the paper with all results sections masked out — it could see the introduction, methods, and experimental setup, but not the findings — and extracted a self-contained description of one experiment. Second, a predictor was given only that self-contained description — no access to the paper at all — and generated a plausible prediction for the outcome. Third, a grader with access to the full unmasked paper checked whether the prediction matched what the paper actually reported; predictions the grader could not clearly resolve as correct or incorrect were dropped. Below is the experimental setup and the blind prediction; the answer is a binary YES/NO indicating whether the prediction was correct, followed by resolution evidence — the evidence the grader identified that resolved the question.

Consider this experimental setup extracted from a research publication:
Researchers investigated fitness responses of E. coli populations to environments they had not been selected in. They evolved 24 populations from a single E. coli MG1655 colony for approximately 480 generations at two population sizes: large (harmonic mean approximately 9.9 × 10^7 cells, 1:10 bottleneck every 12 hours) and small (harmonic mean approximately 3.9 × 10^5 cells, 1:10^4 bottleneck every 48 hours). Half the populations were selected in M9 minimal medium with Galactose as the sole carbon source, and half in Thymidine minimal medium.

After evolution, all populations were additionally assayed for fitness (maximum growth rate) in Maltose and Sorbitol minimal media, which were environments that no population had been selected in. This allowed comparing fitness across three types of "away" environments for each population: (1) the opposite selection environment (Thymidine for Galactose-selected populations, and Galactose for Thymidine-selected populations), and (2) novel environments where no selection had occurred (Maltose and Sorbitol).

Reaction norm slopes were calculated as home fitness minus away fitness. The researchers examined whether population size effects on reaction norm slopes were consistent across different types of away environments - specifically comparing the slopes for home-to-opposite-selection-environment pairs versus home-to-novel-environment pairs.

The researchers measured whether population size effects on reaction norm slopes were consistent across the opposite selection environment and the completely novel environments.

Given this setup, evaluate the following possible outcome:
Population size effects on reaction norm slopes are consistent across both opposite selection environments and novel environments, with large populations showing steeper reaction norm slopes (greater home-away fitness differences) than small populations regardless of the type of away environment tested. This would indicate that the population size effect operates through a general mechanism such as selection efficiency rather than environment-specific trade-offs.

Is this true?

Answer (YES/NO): YES